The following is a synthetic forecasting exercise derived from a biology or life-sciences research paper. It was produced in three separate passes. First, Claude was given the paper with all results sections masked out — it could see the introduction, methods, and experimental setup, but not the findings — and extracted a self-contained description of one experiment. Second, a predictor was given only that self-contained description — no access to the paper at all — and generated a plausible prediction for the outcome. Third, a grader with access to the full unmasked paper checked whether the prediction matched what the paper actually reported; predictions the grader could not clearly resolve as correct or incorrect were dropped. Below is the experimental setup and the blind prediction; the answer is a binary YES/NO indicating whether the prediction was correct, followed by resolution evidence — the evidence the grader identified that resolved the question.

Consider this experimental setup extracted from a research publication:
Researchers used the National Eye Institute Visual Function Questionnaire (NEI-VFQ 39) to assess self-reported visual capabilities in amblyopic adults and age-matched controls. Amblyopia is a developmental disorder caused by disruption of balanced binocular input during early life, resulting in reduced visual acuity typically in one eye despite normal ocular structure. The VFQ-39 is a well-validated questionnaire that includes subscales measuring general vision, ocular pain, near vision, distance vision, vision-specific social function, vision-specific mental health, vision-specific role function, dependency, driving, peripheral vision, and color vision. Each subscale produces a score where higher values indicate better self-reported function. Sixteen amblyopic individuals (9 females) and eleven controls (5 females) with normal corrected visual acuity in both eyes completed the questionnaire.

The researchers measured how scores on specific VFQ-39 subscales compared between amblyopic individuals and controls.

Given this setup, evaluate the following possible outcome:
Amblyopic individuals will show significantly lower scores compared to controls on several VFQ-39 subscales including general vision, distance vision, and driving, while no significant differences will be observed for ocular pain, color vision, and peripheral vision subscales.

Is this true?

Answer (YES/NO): NO